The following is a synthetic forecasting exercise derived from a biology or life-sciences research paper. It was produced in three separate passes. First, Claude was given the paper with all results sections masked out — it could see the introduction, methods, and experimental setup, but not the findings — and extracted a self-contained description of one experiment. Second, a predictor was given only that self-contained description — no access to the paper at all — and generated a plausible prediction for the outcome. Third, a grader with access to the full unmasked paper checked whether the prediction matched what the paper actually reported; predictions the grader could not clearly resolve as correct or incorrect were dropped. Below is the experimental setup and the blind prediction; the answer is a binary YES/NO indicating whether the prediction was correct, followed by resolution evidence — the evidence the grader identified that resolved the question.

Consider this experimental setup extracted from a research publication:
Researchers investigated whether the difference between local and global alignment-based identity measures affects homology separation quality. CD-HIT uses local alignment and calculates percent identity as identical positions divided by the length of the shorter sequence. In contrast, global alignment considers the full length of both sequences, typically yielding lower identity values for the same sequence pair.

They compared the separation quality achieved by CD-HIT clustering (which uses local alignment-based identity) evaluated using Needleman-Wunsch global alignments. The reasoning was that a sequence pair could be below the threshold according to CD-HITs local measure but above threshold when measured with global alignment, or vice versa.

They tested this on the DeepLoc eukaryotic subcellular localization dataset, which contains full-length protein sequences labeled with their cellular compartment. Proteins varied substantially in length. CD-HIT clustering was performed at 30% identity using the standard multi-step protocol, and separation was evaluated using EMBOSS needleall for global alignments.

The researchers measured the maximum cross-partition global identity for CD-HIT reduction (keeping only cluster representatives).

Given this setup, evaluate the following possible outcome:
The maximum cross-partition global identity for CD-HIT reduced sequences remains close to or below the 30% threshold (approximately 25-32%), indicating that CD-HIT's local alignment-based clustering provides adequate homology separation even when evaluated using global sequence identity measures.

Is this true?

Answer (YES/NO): NO